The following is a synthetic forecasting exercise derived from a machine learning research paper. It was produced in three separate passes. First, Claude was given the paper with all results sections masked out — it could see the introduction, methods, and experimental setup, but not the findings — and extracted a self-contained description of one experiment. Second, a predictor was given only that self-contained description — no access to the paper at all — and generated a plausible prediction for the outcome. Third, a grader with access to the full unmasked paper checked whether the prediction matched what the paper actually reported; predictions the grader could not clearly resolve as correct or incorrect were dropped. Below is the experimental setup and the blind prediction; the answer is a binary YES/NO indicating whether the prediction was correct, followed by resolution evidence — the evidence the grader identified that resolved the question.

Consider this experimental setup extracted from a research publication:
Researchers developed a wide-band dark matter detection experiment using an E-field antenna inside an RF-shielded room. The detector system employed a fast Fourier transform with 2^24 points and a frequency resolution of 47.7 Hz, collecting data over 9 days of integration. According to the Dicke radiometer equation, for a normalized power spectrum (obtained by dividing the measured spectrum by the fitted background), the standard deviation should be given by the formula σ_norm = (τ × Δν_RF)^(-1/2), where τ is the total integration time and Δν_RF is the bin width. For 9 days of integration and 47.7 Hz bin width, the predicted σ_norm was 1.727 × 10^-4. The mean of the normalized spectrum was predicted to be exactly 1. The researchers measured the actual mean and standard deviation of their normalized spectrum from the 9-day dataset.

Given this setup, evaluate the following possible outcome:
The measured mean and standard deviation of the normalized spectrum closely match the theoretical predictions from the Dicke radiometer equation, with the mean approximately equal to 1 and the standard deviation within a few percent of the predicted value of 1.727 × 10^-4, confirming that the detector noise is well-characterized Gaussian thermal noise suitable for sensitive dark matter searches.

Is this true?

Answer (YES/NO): YES